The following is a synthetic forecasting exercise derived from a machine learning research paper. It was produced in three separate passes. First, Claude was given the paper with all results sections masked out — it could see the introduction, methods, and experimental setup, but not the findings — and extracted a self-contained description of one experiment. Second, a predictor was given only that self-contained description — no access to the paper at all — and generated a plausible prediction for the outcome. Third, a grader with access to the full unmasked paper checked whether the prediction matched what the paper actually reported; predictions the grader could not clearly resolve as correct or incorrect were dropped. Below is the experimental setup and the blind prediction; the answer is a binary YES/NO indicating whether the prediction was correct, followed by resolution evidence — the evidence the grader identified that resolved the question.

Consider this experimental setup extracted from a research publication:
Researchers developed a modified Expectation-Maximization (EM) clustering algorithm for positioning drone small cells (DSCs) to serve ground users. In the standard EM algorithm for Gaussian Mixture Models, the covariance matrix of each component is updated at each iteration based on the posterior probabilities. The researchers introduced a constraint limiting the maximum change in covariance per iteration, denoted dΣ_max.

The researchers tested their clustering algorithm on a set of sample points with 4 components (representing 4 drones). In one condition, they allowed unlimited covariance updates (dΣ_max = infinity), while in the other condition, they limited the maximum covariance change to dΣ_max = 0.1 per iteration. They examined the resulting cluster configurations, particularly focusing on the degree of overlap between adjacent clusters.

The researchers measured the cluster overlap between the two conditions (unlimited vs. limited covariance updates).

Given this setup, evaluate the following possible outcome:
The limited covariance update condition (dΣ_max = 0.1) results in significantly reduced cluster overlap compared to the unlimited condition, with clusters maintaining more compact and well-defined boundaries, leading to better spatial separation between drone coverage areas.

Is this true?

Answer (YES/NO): YES